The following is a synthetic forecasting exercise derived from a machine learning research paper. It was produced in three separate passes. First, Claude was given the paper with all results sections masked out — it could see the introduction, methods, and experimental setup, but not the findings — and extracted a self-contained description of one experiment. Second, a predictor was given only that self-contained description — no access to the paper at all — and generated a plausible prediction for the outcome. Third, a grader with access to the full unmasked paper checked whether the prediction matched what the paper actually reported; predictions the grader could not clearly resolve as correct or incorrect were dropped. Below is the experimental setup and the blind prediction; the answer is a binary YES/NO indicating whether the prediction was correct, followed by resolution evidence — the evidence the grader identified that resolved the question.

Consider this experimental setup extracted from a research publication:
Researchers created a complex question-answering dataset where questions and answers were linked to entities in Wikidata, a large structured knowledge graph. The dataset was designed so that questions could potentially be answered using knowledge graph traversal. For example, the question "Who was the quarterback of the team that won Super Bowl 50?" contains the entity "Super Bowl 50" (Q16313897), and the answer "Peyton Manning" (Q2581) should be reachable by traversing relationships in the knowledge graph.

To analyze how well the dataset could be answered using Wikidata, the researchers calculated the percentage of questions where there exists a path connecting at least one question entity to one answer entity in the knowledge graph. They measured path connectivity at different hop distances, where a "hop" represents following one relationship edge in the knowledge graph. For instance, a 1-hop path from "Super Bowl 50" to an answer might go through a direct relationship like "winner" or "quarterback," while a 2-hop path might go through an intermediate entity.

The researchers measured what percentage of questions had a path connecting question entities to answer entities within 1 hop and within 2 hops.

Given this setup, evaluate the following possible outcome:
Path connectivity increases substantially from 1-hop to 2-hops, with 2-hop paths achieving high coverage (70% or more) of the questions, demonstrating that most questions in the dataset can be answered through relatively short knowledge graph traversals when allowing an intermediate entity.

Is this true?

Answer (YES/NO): YES